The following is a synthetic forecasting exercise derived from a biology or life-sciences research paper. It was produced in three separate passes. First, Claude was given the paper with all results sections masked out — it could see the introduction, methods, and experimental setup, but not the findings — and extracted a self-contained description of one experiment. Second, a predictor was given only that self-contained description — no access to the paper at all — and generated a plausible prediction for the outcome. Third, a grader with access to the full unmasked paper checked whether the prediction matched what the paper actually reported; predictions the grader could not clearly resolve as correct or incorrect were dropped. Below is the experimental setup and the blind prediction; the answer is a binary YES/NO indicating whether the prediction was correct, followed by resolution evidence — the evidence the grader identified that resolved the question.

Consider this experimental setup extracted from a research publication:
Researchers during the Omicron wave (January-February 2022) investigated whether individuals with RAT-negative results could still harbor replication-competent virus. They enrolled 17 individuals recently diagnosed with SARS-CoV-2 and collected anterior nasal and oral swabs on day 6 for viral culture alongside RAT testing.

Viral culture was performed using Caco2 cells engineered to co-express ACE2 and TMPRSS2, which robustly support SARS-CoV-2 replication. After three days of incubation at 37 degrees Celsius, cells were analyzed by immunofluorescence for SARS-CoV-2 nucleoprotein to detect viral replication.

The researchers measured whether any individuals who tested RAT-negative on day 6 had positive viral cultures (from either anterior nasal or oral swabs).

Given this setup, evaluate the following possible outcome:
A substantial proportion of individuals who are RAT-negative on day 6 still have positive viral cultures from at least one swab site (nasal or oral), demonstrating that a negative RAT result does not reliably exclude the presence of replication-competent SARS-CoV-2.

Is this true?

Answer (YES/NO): NO